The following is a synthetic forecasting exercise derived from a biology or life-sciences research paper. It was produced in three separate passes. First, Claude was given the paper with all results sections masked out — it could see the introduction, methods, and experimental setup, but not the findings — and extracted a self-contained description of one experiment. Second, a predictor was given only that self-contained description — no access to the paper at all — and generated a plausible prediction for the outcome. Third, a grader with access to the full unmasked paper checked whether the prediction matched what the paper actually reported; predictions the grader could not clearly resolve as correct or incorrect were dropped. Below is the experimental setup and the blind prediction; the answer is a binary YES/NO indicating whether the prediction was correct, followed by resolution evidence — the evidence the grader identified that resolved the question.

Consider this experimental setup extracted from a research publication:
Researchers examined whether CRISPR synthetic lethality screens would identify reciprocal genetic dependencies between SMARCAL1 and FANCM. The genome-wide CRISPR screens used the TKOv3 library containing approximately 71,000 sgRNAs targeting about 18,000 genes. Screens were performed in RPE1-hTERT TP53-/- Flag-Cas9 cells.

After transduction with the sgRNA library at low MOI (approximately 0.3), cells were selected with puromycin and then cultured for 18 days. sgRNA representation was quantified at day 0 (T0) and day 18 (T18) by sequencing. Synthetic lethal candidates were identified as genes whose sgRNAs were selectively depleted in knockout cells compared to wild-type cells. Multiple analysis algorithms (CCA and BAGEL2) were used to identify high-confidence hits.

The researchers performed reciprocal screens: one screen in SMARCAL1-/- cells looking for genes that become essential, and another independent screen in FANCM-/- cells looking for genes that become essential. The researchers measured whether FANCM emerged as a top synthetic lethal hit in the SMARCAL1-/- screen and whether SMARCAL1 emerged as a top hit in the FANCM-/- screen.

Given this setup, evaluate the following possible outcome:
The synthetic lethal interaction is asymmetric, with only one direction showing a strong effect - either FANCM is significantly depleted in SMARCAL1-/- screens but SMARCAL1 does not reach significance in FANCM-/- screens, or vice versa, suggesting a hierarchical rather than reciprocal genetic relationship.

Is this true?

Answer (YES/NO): NO